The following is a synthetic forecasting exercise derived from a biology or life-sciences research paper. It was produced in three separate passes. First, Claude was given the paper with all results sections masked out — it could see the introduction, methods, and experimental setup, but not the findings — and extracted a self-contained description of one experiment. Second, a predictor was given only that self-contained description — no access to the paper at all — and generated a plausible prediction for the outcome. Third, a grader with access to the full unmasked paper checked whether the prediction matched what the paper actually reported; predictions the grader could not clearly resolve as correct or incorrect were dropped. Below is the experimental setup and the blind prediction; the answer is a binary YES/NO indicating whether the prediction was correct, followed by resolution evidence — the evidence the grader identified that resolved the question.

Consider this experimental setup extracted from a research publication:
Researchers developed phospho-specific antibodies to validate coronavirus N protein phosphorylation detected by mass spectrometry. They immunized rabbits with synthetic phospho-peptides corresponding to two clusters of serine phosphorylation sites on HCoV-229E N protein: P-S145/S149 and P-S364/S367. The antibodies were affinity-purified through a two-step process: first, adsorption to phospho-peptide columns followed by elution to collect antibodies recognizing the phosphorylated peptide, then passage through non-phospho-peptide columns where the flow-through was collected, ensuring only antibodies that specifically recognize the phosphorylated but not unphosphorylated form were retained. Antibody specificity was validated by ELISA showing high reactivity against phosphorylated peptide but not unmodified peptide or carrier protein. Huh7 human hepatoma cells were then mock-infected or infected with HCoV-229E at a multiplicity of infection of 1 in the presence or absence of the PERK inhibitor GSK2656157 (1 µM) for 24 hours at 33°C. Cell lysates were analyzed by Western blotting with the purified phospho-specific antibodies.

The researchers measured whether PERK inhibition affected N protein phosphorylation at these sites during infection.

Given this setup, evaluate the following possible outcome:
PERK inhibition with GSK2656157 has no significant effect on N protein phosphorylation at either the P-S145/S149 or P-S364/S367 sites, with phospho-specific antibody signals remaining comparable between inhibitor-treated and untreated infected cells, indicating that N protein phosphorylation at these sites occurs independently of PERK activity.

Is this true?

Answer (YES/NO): NO